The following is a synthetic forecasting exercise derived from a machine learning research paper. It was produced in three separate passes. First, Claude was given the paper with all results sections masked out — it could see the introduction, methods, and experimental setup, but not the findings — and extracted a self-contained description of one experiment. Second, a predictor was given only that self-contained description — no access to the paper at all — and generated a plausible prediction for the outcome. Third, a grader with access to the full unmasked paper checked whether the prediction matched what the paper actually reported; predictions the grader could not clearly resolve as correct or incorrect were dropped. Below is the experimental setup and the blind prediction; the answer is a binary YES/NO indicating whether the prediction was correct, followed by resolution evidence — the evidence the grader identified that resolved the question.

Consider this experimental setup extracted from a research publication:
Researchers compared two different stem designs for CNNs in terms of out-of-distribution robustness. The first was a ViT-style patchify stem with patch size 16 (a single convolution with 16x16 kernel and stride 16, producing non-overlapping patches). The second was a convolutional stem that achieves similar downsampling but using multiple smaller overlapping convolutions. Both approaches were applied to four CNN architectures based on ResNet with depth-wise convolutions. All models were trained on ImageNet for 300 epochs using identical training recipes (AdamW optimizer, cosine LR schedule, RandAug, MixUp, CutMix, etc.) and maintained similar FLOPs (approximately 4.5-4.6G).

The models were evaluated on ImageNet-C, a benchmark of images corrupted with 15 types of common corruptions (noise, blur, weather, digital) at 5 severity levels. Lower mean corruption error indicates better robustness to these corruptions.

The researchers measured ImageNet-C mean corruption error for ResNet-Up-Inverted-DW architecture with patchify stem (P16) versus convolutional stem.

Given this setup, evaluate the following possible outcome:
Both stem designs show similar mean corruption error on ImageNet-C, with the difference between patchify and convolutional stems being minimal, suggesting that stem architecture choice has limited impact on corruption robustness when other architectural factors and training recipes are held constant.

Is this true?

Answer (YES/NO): NO